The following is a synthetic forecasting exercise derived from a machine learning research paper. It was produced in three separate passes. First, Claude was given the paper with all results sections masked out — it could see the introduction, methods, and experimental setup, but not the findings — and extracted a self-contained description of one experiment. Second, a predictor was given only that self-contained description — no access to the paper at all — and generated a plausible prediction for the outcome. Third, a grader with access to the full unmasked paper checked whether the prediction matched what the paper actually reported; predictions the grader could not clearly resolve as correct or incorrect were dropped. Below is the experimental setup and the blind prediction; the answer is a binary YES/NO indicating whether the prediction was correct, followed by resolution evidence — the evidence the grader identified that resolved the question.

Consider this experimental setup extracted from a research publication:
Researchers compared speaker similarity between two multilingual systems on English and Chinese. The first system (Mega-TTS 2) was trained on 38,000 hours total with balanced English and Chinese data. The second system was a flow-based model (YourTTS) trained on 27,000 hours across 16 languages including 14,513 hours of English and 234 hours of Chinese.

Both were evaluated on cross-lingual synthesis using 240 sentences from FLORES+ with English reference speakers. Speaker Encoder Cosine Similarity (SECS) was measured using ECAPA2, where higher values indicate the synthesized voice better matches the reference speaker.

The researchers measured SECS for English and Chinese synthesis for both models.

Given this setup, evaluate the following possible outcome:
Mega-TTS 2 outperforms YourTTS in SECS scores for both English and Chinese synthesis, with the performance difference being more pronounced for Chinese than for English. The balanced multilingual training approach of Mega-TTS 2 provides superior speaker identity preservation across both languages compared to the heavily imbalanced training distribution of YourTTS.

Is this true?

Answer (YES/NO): NO